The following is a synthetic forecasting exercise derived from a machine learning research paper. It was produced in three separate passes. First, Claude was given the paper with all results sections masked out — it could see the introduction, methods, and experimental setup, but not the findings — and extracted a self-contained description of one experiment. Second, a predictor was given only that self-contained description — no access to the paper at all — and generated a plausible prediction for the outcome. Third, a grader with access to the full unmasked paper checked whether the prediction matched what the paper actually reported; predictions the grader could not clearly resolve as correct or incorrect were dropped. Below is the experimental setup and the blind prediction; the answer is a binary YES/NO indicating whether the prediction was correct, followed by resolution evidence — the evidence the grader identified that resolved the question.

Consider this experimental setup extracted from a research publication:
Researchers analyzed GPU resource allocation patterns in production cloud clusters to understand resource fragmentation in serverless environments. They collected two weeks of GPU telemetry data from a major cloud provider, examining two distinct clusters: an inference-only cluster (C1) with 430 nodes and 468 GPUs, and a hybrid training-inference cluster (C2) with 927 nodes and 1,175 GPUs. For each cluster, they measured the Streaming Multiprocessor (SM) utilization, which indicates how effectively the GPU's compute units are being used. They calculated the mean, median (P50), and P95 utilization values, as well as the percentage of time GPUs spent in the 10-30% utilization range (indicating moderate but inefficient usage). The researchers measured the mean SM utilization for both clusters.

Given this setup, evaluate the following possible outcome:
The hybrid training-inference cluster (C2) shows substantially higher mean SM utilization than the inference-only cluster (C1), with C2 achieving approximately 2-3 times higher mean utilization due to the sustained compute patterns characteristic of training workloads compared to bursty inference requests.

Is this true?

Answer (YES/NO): NO